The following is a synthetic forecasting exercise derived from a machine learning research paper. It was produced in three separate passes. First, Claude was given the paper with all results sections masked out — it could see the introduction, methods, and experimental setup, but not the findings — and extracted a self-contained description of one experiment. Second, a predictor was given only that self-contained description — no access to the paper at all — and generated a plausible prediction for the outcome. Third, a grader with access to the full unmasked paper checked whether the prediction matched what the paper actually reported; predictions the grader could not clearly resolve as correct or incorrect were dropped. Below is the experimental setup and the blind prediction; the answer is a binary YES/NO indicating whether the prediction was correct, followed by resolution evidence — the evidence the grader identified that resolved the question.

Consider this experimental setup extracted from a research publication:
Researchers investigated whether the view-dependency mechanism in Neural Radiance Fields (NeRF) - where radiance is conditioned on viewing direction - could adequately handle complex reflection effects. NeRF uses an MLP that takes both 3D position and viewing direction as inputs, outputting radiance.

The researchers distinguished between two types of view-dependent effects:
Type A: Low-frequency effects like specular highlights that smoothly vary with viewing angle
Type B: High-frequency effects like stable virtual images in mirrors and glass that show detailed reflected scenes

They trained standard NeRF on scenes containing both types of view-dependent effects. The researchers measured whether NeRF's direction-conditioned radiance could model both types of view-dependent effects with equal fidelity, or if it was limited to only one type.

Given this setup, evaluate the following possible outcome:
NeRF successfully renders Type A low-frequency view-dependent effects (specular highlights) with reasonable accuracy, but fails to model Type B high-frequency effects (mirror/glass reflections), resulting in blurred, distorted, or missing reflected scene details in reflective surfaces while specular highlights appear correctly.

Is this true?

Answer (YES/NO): NO